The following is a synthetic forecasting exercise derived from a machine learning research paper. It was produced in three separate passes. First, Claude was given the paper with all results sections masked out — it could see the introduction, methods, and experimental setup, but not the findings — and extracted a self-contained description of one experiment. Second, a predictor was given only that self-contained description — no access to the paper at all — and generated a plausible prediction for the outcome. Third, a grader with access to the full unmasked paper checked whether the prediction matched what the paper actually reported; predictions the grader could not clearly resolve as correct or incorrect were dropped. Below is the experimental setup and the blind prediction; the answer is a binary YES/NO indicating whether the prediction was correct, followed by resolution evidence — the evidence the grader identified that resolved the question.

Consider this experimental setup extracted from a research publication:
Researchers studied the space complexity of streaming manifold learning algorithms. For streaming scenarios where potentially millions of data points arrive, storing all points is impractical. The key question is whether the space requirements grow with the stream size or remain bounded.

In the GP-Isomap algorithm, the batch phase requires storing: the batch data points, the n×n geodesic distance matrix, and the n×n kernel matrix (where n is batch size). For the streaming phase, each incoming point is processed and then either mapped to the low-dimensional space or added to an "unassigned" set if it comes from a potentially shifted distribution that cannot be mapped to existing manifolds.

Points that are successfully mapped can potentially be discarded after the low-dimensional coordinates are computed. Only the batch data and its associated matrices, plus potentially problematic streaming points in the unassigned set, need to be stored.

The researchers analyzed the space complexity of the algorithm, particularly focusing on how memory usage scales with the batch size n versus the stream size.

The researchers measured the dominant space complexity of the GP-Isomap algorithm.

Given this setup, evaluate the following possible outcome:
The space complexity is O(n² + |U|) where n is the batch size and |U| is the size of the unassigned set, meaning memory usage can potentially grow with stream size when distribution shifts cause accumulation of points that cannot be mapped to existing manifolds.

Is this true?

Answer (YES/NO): NO